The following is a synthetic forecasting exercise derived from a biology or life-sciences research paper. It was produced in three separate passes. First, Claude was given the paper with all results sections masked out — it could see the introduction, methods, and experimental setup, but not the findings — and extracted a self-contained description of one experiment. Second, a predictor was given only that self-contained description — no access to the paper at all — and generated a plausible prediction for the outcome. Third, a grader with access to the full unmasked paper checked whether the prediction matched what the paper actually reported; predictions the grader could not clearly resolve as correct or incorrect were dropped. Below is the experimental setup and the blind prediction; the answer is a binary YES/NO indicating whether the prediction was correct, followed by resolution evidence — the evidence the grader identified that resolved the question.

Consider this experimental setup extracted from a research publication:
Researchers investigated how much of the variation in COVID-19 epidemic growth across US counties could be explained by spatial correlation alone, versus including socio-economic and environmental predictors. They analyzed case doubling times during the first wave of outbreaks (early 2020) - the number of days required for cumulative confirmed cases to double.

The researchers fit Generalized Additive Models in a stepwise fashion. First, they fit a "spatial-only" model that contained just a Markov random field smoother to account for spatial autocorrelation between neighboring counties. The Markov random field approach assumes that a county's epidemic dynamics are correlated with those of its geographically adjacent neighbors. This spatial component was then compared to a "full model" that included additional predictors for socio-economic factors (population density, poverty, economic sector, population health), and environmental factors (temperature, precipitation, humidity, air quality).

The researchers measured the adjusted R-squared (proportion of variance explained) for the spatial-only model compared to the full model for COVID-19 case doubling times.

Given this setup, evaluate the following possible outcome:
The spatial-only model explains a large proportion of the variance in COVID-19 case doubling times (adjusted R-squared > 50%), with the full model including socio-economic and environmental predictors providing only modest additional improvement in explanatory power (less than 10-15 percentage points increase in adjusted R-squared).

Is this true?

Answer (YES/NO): NO